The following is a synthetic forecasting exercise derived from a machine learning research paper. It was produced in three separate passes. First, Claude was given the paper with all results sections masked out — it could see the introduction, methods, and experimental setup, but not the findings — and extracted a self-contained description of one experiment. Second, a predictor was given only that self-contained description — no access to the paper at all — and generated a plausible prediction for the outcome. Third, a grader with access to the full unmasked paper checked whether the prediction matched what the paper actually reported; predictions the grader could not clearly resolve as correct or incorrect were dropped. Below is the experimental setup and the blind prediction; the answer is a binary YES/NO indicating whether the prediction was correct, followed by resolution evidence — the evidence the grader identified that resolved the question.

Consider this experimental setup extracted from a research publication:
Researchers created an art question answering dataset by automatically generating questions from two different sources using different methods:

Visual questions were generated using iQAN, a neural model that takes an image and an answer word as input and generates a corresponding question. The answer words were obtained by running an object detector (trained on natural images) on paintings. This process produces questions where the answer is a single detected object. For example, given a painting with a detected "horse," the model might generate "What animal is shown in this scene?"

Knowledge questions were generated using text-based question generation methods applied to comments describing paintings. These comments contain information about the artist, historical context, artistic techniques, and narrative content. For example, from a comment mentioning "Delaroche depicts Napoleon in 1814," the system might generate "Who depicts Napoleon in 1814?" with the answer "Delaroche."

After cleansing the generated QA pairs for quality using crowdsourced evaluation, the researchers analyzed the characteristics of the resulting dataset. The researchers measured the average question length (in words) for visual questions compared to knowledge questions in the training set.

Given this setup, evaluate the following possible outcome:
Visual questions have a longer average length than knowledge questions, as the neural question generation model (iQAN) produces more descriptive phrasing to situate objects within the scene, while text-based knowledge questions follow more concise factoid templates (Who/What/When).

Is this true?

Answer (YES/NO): NO